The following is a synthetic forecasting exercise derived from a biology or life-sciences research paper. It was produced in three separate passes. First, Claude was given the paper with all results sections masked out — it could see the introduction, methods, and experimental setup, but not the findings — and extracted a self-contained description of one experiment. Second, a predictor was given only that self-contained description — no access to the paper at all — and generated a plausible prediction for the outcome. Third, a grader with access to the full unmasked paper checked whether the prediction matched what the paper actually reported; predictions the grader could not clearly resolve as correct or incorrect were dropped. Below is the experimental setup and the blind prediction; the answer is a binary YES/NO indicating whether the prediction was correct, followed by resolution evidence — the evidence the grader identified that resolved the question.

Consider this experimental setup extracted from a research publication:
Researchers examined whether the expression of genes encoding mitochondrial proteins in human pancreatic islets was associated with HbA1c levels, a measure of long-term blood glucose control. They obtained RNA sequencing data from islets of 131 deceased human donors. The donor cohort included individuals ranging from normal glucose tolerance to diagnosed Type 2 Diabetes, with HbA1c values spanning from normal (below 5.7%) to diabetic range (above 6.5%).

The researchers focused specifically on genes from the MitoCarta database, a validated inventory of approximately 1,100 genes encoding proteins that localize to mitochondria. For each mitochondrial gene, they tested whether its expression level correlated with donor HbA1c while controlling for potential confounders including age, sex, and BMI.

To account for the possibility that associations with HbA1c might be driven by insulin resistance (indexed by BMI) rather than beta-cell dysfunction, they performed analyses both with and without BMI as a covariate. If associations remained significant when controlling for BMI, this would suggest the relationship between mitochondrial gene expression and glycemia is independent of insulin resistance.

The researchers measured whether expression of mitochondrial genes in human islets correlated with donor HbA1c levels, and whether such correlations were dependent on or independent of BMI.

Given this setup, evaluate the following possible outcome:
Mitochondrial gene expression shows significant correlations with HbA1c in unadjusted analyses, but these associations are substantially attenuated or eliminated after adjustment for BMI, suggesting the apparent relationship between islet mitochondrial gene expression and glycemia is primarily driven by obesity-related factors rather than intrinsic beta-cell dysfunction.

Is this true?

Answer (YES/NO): NO